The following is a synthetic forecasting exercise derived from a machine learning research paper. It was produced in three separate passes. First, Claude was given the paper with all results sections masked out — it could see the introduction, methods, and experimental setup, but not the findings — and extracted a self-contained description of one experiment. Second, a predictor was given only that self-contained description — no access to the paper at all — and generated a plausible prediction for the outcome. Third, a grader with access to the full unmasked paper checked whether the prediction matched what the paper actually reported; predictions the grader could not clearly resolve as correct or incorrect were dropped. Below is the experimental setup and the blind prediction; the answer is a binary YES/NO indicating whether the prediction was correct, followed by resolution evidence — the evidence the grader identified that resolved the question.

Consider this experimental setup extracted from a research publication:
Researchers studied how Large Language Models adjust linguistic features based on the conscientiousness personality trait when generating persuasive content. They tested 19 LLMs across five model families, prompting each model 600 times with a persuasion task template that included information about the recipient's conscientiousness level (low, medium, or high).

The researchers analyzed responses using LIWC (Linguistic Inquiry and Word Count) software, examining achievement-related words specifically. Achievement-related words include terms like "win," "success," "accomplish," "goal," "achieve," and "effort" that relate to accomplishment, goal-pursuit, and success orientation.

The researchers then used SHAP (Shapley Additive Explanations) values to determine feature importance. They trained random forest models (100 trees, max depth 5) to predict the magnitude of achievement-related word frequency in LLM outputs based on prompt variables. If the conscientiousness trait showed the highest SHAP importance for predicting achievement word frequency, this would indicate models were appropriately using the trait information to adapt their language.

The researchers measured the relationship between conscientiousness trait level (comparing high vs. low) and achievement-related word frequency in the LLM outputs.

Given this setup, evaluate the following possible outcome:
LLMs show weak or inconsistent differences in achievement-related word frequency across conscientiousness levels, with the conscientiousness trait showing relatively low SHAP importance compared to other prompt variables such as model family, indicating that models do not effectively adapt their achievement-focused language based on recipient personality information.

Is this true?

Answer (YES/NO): NO